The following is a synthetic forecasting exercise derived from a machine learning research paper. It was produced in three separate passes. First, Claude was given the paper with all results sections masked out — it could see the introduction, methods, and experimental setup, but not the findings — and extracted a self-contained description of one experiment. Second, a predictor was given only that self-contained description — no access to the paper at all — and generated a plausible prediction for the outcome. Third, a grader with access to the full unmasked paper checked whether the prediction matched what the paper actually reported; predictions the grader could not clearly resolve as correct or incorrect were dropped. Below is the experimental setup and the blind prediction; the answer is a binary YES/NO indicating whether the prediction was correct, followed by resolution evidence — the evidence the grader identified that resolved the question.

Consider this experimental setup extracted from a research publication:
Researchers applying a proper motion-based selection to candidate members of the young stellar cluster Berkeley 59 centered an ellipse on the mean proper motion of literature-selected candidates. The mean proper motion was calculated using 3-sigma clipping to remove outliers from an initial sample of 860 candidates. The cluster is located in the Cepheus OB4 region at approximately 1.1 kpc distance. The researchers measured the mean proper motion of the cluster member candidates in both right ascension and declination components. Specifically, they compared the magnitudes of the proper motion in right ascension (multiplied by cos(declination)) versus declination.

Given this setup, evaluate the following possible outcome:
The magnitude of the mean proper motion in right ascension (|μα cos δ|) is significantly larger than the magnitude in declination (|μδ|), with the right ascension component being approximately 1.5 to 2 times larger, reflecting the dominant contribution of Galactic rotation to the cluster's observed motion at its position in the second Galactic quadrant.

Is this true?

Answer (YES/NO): NO